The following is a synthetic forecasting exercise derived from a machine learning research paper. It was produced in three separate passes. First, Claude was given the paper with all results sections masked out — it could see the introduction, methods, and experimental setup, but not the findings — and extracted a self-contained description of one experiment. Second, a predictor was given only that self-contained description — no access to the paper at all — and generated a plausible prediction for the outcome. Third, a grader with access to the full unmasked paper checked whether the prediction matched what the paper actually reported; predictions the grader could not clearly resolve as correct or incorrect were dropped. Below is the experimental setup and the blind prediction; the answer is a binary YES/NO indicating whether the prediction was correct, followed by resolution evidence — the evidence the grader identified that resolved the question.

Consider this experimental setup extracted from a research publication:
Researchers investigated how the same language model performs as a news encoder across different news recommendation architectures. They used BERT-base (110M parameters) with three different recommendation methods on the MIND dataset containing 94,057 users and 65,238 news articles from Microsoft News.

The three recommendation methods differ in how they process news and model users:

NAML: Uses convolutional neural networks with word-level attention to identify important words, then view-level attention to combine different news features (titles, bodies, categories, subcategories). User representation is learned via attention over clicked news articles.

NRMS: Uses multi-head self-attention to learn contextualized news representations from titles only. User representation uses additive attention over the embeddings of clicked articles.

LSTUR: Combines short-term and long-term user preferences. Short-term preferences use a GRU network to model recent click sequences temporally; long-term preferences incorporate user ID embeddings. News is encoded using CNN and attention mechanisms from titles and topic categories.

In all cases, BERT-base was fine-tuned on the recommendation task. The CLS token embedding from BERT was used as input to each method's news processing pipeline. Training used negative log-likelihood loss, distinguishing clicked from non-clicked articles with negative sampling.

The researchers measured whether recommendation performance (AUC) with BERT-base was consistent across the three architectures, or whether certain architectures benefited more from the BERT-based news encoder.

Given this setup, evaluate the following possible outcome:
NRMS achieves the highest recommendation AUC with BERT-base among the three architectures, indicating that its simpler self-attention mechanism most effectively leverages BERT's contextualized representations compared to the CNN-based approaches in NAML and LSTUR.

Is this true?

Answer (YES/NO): YES